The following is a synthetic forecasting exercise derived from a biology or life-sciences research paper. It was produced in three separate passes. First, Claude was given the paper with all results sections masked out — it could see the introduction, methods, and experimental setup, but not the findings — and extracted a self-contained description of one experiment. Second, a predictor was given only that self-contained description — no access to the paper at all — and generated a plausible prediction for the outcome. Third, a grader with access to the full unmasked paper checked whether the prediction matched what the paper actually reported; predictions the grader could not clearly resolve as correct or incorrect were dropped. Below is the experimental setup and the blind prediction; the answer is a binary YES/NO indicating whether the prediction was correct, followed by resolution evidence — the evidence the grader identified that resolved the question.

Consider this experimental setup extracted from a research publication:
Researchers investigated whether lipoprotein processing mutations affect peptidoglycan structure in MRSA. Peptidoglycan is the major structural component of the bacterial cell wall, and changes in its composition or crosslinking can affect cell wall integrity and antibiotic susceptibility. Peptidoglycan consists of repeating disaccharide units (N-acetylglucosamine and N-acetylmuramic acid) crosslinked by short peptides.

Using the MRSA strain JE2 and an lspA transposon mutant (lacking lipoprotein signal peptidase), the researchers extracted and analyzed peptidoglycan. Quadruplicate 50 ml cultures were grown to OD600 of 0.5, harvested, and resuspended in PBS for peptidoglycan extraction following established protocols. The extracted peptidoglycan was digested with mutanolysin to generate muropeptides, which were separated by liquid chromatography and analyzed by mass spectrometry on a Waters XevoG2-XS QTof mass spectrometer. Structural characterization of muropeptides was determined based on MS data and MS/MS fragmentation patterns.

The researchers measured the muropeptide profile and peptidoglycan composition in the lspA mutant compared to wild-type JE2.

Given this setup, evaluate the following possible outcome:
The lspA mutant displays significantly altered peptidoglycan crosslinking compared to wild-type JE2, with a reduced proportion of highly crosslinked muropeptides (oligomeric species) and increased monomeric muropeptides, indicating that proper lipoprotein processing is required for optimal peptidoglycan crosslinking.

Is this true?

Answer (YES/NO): NO